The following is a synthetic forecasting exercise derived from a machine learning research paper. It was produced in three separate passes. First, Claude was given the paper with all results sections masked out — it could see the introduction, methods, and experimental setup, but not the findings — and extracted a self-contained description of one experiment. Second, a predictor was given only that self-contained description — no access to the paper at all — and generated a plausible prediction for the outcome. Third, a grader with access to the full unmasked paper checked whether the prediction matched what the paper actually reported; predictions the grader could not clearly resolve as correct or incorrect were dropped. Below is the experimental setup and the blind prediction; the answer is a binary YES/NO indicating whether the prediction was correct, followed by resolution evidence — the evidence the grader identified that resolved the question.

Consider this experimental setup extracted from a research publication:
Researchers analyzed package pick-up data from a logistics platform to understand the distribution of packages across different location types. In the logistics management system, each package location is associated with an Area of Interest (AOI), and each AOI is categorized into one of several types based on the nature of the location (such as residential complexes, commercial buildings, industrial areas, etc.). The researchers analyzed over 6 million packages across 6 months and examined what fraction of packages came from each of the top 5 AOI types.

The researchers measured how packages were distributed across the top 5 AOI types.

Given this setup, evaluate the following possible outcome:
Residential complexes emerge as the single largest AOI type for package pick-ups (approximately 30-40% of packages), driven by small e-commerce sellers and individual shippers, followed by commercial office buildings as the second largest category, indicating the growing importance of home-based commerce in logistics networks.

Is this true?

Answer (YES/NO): NO